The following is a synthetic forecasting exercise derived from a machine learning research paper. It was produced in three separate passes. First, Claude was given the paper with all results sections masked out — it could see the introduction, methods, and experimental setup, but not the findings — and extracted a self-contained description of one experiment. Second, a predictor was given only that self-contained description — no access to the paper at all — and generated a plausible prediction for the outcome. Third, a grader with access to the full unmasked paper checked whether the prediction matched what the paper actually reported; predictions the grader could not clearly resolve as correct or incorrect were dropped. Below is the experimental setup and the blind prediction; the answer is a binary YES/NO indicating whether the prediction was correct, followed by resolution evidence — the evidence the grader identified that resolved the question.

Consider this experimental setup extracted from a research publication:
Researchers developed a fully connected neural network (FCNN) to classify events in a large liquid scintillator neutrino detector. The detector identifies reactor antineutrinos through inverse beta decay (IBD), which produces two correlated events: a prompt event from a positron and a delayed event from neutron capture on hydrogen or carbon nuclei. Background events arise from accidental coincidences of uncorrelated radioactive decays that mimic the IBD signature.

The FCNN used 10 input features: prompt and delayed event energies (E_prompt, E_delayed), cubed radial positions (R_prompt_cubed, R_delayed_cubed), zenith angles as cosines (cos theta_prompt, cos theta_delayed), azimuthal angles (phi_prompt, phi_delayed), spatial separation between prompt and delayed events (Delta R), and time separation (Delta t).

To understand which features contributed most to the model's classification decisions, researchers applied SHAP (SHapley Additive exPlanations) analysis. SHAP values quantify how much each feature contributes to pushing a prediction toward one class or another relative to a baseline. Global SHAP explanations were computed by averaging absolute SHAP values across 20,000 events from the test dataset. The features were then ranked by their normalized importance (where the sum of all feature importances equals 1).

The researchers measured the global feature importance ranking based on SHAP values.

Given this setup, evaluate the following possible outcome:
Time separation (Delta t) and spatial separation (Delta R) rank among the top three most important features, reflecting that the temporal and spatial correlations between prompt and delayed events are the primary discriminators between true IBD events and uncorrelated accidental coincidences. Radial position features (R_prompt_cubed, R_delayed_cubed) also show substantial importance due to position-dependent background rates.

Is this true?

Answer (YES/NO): NO